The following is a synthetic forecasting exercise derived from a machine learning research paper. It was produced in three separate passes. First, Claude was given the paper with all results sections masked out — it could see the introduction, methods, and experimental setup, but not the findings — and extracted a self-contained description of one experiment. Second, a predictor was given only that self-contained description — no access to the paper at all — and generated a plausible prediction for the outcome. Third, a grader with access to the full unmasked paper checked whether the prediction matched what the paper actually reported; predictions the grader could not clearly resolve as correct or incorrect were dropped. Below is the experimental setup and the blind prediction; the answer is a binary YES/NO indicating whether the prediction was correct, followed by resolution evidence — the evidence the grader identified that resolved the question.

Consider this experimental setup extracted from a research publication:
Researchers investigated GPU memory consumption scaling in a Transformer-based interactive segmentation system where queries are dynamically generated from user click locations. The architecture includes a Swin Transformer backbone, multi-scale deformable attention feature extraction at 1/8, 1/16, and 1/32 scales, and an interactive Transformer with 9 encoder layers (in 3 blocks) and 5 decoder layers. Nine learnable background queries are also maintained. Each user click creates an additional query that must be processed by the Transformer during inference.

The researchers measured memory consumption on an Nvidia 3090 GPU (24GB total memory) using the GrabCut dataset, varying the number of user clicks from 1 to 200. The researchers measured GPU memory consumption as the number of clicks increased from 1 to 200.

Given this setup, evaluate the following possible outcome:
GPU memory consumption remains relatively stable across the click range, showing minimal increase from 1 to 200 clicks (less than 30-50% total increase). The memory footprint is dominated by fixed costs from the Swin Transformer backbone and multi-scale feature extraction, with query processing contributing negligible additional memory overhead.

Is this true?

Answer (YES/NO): NO